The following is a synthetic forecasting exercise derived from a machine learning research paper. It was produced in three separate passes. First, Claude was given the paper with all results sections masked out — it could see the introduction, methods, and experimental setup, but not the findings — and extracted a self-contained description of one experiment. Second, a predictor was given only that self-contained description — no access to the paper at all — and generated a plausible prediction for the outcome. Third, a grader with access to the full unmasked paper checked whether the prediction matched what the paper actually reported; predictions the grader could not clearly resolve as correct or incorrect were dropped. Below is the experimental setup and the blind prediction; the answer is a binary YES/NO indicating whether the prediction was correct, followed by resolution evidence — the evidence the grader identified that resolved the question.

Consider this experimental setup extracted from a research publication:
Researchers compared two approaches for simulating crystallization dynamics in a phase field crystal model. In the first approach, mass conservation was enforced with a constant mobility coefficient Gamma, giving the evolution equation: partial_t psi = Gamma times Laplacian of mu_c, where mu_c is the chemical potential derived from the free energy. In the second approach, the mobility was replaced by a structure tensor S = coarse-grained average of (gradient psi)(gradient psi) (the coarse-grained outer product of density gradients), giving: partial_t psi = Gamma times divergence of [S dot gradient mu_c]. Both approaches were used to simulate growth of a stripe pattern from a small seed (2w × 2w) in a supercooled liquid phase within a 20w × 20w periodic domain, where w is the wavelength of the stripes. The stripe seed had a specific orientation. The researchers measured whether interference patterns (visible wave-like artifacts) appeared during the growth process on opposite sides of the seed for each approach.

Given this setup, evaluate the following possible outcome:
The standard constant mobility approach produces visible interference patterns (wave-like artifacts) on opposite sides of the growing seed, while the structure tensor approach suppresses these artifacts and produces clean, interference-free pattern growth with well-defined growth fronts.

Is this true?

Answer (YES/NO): YES